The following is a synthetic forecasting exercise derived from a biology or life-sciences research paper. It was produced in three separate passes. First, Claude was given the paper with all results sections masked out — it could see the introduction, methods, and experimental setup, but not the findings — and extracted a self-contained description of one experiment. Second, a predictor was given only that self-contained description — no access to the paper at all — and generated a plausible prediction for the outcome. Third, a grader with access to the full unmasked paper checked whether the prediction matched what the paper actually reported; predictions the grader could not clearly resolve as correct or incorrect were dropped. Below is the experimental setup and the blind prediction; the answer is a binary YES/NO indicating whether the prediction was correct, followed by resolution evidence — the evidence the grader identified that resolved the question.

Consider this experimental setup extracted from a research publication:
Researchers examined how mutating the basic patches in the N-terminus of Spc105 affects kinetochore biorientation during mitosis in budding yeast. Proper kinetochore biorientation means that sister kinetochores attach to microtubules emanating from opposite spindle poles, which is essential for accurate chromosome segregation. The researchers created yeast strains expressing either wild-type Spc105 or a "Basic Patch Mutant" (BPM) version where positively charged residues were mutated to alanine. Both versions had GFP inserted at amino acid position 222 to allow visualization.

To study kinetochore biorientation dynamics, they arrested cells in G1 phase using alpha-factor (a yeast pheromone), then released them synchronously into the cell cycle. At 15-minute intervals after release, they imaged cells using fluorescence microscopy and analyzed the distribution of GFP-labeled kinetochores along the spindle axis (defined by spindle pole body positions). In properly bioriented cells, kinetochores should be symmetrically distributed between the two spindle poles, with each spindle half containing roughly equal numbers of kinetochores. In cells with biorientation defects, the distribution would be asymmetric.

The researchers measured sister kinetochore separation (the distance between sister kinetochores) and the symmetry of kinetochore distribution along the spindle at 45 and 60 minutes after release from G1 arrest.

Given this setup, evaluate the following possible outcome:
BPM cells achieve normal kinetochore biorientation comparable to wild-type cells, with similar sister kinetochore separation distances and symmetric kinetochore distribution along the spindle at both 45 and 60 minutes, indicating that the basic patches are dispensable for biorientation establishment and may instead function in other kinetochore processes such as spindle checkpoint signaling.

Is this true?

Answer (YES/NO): NO